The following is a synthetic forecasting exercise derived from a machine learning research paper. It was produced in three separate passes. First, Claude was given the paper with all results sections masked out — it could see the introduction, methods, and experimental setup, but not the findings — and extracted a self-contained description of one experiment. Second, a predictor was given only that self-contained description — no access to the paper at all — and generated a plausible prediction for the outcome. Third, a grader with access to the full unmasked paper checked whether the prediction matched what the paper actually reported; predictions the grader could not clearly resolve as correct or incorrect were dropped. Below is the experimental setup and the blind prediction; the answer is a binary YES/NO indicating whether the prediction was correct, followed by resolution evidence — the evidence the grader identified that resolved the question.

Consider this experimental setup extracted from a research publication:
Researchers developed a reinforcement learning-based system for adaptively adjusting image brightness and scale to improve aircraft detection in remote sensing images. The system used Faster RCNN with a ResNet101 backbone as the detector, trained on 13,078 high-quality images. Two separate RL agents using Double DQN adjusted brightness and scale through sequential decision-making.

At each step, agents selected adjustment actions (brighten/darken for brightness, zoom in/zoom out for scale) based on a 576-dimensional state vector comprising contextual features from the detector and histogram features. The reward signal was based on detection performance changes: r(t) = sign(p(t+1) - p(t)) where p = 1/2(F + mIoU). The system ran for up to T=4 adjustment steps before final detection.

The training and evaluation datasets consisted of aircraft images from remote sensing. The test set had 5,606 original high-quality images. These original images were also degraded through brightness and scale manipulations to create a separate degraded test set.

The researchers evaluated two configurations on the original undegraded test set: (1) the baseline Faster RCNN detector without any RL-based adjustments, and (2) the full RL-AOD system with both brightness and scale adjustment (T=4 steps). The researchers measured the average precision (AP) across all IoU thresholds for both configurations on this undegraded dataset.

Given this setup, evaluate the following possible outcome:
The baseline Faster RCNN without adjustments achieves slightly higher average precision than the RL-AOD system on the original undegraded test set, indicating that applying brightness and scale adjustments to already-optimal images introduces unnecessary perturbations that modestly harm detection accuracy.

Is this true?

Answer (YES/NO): NO